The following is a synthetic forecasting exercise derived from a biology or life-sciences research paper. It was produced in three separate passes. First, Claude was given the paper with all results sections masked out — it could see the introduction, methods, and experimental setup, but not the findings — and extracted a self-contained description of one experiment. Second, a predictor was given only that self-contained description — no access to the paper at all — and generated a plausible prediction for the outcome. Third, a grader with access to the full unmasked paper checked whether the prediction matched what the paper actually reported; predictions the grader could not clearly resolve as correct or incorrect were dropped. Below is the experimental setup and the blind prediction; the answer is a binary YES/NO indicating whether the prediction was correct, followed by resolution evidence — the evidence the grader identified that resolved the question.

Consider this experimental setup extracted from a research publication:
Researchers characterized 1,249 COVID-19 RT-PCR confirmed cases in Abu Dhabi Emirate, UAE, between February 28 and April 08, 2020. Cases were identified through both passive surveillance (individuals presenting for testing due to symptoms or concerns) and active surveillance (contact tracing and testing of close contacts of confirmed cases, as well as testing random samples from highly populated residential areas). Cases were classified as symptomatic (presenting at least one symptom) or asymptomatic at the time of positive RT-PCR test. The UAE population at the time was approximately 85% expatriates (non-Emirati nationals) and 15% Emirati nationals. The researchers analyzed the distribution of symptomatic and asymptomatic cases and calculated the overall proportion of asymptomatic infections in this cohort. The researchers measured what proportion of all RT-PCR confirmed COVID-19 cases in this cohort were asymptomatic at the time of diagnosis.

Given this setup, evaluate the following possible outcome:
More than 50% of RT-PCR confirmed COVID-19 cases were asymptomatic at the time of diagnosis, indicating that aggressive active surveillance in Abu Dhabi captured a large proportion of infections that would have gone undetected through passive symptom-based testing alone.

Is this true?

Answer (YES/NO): NO